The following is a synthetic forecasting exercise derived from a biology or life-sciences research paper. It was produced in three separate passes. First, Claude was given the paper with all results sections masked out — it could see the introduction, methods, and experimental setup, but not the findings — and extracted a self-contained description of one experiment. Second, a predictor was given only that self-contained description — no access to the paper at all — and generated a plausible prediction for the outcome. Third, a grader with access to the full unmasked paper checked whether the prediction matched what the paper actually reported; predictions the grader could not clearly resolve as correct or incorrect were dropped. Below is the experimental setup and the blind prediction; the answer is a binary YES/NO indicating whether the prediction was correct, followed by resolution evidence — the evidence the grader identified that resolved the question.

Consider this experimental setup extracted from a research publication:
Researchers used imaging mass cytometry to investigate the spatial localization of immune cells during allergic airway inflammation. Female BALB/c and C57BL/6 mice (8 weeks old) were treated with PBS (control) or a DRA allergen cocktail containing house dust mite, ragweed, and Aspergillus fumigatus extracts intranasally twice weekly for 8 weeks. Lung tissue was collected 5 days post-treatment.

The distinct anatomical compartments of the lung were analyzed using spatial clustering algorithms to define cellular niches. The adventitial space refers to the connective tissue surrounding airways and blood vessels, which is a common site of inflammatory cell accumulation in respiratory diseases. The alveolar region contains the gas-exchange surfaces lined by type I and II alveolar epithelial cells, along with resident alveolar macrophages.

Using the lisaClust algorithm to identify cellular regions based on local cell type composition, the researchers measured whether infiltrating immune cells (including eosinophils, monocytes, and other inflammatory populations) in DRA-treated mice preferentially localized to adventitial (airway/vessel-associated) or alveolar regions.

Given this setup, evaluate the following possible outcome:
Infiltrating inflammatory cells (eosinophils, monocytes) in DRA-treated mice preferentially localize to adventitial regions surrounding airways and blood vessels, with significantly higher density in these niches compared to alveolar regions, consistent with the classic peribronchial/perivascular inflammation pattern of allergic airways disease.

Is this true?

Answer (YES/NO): YES